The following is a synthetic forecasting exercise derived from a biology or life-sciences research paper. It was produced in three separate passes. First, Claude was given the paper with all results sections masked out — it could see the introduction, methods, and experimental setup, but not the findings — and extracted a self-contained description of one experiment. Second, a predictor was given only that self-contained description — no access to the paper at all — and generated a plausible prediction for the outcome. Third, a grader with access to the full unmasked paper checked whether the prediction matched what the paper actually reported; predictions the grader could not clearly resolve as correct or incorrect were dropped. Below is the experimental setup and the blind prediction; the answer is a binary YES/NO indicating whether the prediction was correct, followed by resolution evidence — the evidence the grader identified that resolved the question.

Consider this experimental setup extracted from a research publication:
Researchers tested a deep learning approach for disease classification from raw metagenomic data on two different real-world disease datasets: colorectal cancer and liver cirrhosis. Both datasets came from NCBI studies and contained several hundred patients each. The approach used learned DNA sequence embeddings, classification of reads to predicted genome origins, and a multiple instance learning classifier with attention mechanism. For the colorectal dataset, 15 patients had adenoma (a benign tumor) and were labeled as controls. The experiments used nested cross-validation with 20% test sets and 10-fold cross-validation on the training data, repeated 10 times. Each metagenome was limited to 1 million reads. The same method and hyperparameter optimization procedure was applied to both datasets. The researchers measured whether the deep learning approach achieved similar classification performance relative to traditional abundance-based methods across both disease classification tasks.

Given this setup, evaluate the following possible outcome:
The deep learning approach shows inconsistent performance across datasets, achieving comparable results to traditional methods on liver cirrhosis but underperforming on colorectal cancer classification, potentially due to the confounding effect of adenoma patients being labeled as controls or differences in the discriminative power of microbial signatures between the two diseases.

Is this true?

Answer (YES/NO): NO